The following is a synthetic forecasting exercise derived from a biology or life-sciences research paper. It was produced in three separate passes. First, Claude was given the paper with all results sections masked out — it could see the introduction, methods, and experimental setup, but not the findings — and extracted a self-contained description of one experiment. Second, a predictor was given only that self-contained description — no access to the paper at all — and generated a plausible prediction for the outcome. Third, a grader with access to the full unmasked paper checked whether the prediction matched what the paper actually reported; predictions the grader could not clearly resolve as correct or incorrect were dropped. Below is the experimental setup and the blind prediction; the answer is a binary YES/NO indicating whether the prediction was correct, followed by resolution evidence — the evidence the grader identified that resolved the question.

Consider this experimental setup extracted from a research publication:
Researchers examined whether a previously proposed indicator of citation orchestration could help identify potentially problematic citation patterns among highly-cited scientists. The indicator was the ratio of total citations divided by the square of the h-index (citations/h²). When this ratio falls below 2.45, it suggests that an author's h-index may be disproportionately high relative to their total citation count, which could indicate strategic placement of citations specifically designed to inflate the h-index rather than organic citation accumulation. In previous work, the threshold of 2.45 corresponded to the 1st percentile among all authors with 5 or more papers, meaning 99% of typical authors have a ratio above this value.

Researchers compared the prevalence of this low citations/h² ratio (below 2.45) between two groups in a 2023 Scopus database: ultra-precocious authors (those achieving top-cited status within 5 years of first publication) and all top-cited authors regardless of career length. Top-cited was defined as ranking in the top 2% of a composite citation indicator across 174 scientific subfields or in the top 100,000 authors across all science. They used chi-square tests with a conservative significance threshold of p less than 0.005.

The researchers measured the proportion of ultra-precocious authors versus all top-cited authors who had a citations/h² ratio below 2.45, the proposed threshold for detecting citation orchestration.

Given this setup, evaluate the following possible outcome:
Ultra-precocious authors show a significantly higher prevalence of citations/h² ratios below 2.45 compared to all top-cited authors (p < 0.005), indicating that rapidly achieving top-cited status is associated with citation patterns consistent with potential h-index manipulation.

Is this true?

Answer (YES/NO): YES